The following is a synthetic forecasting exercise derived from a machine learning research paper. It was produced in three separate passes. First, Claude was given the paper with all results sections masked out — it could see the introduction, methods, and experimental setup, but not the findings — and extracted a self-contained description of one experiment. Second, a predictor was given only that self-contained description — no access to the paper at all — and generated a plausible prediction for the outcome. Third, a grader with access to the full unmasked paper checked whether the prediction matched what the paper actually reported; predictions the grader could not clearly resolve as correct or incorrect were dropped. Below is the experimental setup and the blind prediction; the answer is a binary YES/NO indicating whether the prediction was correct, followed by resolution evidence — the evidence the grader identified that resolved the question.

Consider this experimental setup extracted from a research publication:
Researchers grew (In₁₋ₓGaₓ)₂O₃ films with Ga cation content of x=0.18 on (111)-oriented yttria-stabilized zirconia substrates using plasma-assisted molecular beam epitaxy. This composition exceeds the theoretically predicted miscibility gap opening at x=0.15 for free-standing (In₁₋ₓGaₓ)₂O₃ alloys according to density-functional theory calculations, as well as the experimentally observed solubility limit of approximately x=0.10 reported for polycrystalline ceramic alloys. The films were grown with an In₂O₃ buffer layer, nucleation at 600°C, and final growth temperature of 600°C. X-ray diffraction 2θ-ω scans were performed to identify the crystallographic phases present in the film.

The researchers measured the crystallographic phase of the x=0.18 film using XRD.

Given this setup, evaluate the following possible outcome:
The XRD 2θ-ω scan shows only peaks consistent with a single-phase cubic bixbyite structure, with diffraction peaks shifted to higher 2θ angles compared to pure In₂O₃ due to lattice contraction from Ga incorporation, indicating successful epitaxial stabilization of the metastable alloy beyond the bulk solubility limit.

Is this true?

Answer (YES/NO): YES